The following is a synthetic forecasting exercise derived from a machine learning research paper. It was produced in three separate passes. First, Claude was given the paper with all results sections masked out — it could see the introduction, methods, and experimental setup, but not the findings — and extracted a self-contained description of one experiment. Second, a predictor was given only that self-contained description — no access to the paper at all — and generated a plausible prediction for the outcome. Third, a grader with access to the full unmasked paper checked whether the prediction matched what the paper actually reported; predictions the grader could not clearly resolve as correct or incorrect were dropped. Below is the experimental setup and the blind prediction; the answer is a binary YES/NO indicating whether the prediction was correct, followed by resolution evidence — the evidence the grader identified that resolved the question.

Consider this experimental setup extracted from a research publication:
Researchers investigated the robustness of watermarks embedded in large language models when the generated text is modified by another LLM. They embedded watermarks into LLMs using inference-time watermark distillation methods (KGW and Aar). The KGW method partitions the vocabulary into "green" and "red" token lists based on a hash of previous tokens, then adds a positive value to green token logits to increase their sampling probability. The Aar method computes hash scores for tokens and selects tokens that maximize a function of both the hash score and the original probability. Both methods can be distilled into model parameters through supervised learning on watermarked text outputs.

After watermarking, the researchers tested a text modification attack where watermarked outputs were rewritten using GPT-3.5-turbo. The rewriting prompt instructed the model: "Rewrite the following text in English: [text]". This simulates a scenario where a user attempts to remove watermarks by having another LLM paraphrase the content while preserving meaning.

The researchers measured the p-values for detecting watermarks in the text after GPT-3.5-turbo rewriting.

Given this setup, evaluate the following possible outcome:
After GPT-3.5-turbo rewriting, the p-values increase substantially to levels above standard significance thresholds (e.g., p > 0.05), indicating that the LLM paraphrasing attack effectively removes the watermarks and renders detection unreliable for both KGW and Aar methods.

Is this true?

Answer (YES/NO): YES